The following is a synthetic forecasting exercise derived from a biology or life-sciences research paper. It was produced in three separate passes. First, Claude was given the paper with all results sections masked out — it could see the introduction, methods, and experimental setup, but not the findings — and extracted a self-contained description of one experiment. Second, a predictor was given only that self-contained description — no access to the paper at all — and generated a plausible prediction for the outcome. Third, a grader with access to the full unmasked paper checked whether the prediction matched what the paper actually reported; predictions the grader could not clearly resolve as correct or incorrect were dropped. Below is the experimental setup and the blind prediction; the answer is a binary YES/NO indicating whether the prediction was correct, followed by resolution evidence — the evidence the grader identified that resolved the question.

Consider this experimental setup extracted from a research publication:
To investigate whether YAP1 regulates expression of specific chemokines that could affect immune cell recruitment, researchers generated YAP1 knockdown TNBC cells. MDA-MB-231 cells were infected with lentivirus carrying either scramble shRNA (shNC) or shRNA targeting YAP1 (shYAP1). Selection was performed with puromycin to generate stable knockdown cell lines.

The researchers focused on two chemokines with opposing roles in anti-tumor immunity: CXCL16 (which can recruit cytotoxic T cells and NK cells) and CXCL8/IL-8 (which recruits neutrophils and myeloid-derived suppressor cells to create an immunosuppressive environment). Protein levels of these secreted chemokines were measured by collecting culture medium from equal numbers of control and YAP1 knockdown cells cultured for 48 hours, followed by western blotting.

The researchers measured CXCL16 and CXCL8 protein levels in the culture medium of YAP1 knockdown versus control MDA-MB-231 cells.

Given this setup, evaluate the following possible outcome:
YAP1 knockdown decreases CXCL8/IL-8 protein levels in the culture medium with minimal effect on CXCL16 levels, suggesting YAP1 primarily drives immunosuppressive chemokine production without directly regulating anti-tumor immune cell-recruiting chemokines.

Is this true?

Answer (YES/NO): NO